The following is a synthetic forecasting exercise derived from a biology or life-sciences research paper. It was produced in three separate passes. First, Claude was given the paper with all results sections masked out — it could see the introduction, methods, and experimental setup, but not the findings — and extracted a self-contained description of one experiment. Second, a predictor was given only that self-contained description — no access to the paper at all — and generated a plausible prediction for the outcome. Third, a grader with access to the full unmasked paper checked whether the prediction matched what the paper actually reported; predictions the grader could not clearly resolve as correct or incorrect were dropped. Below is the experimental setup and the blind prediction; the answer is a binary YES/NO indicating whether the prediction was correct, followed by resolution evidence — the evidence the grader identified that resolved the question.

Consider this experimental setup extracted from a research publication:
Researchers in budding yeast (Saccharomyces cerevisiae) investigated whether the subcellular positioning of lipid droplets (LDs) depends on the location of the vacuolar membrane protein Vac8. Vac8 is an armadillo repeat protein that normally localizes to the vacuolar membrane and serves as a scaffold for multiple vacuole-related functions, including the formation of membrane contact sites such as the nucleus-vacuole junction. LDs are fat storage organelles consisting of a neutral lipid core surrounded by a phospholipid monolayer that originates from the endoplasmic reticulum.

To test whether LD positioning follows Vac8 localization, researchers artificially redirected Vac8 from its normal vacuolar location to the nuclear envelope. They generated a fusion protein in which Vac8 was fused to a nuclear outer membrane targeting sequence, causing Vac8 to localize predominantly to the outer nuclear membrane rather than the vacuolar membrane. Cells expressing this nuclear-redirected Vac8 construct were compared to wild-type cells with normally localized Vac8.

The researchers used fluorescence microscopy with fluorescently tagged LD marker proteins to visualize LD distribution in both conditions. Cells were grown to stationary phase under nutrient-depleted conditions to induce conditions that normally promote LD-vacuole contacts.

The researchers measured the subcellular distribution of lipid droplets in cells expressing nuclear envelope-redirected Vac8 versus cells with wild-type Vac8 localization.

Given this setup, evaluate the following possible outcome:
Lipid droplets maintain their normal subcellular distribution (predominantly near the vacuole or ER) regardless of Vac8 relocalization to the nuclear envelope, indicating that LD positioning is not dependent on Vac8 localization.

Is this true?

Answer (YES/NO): NO